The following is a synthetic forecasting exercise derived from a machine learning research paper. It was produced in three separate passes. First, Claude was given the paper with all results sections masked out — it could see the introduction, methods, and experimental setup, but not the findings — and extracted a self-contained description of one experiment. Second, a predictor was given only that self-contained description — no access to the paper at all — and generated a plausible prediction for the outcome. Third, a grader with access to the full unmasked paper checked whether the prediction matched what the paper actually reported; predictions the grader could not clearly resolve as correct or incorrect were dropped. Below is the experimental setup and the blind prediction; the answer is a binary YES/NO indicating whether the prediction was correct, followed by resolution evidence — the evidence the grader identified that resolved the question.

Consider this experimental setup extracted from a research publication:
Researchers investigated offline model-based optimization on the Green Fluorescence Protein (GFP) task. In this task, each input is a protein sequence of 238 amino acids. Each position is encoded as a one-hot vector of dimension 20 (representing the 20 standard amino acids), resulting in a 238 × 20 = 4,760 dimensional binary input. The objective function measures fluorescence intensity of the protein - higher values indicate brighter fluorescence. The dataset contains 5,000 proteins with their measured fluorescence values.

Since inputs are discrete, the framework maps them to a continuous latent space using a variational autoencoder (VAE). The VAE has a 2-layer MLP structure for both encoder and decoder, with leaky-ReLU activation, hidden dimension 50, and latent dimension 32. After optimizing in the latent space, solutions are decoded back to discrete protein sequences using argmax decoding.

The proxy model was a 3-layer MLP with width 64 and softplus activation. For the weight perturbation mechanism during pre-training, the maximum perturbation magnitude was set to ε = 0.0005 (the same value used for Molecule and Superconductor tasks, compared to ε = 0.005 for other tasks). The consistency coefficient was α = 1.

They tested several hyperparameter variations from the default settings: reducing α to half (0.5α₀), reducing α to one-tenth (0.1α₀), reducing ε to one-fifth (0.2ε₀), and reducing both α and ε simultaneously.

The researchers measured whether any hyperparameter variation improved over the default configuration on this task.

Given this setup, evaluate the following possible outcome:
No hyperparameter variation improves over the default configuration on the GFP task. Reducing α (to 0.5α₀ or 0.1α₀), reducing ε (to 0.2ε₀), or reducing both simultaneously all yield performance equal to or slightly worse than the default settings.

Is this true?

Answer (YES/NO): YES